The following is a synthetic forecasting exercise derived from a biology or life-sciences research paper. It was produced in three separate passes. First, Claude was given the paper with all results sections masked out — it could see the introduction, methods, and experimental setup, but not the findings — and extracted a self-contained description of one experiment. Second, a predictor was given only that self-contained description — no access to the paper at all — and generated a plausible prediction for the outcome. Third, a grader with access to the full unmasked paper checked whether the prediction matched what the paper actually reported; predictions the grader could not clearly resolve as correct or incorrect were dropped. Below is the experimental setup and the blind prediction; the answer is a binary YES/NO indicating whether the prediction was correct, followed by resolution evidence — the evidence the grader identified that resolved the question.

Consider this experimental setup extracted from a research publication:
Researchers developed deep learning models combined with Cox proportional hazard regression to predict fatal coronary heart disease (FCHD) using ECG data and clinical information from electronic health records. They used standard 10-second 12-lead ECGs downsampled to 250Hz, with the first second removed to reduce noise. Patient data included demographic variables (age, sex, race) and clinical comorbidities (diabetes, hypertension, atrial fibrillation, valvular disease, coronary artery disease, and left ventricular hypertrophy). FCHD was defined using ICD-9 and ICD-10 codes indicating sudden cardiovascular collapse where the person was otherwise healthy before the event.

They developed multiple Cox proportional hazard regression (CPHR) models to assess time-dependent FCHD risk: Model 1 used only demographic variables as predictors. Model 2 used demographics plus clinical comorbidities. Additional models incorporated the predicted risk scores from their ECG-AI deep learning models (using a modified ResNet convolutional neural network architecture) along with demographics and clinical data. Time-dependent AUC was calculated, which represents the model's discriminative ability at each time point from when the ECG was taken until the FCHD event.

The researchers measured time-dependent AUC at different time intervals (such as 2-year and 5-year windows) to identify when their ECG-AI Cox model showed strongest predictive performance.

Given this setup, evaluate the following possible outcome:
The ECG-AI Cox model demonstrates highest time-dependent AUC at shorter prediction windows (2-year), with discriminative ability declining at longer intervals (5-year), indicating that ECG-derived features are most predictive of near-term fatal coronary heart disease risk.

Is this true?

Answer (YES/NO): YES